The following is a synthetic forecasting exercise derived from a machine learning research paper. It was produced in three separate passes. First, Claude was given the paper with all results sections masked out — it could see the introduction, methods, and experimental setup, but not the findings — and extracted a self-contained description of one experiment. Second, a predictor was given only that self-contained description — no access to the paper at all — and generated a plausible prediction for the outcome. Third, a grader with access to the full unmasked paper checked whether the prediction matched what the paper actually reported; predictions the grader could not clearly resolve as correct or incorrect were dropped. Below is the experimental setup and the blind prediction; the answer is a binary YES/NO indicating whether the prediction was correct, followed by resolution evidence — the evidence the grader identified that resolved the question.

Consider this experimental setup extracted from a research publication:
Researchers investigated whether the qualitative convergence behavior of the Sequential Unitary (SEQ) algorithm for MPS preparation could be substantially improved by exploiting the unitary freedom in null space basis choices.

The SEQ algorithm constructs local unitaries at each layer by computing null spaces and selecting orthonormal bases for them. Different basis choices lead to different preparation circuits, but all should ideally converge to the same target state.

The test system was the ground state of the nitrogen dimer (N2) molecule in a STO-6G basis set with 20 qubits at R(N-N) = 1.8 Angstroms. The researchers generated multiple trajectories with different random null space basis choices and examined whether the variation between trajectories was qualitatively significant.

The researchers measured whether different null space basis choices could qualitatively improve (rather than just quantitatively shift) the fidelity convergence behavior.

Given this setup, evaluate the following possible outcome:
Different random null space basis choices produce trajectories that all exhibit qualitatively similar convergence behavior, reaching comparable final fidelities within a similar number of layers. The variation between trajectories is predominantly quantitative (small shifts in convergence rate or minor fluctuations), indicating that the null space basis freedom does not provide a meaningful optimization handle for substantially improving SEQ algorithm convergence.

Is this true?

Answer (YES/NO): YES